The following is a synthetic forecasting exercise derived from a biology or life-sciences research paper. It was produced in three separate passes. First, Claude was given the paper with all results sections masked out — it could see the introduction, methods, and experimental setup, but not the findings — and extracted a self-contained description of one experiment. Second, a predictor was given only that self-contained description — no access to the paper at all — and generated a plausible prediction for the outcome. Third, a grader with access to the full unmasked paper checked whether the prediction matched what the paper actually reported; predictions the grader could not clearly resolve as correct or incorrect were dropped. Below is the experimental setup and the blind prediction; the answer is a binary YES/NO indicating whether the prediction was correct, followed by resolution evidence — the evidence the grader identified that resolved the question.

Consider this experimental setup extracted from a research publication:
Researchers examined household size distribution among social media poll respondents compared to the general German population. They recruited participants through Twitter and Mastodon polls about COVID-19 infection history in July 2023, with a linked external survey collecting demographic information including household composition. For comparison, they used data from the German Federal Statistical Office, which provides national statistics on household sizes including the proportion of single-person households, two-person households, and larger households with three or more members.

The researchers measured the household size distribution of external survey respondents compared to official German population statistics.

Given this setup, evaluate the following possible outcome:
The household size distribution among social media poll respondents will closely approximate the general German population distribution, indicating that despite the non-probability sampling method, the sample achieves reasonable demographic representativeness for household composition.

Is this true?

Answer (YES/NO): NO